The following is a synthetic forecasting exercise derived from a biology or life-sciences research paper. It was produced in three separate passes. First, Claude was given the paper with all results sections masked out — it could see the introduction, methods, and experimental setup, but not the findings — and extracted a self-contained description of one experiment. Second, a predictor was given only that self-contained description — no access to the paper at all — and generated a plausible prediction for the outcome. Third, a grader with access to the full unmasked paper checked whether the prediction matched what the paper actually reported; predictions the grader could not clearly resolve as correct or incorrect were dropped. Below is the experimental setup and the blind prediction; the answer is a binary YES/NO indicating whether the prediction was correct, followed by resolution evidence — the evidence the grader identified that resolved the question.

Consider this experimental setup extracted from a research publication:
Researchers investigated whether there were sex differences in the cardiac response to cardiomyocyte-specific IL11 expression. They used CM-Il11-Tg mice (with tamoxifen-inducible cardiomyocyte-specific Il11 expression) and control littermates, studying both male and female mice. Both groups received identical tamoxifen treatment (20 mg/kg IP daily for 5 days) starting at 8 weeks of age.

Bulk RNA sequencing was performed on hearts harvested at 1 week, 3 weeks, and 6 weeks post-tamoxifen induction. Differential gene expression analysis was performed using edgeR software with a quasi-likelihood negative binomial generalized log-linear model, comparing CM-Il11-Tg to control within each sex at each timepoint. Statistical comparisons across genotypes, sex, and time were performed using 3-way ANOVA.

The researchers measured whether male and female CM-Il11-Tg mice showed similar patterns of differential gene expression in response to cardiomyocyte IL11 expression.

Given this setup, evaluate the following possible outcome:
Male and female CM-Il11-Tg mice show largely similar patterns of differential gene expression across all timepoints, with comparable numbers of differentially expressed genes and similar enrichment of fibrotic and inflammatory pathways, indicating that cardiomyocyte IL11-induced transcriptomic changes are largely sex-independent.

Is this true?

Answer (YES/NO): YES